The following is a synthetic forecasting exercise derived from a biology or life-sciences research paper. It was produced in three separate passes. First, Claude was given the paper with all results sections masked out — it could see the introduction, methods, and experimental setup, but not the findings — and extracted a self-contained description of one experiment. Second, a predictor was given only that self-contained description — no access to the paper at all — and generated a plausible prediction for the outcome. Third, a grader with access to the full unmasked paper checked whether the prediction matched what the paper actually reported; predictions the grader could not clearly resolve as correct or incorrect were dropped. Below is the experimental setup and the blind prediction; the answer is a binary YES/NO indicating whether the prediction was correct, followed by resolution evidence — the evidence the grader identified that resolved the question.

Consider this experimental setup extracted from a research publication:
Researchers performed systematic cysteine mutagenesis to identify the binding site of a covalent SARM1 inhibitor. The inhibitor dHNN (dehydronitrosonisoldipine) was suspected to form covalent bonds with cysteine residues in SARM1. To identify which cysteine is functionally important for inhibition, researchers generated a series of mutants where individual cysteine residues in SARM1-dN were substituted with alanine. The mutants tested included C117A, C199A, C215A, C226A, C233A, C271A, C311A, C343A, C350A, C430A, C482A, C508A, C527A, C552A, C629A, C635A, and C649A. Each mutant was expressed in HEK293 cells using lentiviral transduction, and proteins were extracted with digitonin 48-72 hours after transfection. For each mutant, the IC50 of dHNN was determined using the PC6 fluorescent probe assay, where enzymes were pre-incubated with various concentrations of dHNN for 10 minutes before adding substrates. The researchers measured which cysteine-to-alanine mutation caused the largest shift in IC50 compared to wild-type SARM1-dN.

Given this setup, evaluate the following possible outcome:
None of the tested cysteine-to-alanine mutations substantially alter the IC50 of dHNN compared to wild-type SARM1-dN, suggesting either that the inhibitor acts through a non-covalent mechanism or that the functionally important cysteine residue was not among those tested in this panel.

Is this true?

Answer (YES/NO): NO